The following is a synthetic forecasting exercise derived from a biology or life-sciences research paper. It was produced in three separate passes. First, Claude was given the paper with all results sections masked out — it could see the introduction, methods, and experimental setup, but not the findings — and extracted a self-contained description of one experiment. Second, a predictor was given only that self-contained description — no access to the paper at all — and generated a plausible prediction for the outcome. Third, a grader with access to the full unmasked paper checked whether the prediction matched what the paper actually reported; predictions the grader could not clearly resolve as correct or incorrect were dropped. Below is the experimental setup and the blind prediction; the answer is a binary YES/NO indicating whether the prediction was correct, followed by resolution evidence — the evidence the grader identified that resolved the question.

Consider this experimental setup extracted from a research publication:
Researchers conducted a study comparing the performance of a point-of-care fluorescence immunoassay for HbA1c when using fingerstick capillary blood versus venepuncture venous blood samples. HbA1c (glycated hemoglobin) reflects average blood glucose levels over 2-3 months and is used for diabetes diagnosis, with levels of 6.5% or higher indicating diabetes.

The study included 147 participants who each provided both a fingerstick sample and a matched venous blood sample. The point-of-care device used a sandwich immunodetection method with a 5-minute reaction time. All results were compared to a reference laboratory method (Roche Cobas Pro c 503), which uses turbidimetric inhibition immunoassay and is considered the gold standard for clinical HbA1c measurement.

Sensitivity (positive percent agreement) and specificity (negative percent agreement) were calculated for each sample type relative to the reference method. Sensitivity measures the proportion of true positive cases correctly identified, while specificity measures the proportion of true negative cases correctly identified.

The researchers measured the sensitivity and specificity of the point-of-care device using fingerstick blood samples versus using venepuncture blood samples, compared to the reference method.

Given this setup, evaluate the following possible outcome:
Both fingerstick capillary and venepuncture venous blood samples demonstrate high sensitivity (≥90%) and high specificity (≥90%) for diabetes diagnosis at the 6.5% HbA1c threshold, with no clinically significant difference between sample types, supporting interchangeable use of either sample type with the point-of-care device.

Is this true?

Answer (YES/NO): NO